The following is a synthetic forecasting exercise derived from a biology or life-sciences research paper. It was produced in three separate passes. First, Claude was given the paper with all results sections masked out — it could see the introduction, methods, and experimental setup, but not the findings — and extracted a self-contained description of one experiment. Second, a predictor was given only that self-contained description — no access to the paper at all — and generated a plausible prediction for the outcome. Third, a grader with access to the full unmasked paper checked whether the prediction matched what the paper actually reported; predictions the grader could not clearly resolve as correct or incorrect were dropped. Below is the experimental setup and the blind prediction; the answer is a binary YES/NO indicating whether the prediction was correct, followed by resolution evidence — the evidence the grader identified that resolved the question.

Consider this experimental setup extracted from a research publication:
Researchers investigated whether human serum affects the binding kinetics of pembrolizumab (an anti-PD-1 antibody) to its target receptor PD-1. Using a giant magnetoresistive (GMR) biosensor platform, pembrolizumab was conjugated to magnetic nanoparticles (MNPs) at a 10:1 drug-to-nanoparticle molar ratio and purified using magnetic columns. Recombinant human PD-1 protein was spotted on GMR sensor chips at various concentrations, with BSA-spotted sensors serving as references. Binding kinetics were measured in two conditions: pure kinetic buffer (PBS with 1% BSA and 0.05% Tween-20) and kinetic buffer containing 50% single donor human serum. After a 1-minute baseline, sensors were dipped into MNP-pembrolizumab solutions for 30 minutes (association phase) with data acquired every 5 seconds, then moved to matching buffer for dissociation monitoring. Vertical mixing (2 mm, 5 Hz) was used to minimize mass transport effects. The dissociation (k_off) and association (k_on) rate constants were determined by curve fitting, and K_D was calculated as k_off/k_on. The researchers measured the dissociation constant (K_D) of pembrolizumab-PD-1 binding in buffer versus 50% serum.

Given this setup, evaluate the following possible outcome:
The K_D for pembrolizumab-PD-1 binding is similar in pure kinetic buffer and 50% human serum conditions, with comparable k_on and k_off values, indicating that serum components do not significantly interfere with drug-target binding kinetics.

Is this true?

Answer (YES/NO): NO